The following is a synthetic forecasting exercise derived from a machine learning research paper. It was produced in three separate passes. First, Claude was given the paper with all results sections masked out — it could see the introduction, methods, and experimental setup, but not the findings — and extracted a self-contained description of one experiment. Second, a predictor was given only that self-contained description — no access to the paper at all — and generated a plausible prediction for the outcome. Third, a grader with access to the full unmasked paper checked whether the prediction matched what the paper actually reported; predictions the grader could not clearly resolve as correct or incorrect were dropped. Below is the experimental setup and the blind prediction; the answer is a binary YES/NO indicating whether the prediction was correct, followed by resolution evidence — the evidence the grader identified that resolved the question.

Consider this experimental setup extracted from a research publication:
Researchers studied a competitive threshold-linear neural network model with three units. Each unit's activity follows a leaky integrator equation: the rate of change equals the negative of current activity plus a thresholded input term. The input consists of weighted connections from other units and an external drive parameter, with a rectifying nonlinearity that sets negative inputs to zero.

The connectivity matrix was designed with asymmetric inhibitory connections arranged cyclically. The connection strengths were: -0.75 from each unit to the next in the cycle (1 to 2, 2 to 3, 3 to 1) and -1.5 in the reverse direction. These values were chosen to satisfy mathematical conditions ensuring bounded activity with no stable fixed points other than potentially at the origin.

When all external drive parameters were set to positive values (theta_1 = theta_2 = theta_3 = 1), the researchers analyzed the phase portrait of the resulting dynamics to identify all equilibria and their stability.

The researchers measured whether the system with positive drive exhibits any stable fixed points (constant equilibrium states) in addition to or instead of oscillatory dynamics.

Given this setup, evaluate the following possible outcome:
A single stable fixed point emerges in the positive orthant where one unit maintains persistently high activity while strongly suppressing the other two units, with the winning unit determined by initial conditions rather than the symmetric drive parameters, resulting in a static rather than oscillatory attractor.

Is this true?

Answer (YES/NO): NO